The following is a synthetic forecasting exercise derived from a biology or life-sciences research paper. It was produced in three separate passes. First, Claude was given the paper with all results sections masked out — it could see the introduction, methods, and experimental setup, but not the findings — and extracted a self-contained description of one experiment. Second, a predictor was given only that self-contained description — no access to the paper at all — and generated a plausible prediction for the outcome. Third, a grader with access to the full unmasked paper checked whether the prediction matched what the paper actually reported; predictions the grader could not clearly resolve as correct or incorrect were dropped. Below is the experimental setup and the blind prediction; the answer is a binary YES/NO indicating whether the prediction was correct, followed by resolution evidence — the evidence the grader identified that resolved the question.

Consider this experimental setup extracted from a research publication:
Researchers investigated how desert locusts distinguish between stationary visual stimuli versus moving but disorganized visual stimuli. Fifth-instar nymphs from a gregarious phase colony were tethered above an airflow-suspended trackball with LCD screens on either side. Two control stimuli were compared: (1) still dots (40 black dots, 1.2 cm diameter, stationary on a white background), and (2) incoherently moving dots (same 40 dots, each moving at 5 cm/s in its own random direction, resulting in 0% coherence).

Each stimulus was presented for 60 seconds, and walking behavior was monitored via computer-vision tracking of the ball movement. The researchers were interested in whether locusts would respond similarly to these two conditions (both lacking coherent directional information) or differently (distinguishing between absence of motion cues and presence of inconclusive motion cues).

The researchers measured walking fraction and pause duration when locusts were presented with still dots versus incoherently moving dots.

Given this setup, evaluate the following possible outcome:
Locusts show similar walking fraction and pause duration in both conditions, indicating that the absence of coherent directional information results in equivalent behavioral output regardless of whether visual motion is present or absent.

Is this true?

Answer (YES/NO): NO